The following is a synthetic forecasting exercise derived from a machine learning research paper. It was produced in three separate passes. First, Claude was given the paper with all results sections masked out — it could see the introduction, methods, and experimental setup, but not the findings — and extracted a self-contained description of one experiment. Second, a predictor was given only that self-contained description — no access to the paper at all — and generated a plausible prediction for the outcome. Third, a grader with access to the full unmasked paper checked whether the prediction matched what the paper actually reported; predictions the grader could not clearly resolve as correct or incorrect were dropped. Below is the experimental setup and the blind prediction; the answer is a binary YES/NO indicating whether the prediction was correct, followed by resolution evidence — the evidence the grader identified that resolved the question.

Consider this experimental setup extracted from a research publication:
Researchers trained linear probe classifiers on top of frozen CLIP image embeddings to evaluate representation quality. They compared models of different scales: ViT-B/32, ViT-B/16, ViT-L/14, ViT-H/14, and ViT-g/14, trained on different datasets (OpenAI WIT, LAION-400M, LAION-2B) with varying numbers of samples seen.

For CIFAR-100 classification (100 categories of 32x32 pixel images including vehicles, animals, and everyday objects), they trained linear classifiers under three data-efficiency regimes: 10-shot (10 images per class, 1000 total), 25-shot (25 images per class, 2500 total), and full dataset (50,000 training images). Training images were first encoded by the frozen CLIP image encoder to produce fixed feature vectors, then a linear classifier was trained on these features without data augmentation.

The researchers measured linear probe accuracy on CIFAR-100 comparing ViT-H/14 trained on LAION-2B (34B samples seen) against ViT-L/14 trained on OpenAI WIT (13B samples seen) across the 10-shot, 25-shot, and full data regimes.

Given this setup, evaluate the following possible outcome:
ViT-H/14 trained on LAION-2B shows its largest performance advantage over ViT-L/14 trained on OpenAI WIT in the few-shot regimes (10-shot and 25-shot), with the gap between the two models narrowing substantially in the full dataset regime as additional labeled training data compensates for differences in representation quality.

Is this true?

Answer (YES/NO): YES